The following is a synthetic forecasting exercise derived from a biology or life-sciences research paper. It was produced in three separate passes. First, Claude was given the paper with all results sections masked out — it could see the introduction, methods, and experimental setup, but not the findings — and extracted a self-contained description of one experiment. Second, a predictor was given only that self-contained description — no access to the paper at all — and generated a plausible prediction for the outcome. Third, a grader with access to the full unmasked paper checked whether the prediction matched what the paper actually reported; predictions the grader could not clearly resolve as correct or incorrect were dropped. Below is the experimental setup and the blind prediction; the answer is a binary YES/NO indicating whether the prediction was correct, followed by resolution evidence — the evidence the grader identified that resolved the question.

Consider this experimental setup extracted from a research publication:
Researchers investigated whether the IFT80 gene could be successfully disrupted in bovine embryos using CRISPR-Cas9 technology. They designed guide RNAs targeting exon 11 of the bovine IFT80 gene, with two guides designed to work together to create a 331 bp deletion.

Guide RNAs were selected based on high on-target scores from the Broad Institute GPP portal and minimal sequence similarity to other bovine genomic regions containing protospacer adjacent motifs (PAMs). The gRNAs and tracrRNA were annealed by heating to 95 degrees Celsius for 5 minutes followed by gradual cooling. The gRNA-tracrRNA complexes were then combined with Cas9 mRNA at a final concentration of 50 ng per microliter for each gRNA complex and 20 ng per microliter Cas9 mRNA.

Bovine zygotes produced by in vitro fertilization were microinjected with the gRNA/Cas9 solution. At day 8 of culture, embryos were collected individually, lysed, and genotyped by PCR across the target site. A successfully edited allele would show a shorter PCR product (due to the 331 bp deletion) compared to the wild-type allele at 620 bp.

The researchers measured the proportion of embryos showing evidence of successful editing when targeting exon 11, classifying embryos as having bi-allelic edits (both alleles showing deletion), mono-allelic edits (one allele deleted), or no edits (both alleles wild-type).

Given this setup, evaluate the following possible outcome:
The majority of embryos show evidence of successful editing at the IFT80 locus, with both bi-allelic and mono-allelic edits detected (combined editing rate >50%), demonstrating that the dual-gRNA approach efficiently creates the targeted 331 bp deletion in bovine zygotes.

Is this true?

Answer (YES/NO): YES